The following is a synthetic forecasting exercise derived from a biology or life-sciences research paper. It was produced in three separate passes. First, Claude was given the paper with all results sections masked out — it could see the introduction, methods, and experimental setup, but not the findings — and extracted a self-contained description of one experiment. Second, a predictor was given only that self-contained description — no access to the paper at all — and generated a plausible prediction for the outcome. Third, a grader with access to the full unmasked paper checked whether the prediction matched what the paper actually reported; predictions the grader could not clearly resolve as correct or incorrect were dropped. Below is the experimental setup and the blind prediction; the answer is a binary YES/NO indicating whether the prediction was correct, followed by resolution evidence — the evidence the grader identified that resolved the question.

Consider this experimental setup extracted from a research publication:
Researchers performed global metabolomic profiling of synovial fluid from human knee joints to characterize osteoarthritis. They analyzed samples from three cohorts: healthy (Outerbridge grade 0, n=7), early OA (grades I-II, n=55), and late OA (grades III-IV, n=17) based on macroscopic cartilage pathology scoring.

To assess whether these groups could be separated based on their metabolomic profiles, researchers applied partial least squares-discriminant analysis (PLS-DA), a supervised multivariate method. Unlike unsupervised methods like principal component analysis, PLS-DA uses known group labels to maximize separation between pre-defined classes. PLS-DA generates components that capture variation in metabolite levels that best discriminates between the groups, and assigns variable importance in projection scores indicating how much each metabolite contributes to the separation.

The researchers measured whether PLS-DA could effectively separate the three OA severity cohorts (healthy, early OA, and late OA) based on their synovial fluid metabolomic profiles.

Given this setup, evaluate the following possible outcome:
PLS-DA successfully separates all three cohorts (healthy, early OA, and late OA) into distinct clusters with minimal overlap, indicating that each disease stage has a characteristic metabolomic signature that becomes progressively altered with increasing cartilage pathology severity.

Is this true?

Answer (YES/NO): YES